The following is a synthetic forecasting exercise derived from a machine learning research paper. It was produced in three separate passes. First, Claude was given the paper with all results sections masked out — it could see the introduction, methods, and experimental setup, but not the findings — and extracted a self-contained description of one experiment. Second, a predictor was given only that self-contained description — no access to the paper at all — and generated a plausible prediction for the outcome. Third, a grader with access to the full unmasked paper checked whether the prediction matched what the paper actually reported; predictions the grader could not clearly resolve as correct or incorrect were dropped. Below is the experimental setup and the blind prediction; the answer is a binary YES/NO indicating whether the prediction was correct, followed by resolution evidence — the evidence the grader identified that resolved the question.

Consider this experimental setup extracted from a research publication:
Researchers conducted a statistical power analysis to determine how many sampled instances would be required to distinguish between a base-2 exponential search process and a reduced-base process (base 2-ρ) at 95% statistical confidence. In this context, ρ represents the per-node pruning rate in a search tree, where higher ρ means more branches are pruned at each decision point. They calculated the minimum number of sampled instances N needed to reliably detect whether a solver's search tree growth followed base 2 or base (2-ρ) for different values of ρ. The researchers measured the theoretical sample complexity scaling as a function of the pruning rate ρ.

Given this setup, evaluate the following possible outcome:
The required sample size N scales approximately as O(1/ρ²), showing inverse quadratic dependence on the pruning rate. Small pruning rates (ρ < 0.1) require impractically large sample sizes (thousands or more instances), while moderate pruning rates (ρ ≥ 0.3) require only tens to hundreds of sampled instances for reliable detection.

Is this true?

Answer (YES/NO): YES